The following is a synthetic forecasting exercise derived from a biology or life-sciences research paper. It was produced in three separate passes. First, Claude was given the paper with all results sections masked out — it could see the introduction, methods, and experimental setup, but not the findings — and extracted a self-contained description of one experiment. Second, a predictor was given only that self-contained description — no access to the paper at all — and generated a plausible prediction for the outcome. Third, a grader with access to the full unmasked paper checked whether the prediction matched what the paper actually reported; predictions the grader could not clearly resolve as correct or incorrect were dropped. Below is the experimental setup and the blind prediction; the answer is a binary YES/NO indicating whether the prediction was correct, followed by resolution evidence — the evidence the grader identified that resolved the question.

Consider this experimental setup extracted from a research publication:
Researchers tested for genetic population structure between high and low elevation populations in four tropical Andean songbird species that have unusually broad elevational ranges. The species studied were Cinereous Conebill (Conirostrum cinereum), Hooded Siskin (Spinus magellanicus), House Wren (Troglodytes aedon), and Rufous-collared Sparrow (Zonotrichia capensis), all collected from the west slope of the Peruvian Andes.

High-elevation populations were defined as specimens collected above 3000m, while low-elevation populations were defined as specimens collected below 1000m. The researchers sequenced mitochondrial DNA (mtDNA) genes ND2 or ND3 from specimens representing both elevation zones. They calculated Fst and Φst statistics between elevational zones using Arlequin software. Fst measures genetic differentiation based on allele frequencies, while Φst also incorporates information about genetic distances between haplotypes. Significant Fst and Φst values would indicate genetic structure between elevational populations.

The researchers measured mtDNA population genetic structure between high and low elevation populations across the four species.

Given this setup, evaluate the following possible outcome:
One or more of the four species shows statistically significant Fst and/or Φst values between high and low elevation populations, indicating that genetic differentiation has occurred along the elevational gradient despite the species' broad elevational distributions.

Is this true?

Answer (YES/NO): YES